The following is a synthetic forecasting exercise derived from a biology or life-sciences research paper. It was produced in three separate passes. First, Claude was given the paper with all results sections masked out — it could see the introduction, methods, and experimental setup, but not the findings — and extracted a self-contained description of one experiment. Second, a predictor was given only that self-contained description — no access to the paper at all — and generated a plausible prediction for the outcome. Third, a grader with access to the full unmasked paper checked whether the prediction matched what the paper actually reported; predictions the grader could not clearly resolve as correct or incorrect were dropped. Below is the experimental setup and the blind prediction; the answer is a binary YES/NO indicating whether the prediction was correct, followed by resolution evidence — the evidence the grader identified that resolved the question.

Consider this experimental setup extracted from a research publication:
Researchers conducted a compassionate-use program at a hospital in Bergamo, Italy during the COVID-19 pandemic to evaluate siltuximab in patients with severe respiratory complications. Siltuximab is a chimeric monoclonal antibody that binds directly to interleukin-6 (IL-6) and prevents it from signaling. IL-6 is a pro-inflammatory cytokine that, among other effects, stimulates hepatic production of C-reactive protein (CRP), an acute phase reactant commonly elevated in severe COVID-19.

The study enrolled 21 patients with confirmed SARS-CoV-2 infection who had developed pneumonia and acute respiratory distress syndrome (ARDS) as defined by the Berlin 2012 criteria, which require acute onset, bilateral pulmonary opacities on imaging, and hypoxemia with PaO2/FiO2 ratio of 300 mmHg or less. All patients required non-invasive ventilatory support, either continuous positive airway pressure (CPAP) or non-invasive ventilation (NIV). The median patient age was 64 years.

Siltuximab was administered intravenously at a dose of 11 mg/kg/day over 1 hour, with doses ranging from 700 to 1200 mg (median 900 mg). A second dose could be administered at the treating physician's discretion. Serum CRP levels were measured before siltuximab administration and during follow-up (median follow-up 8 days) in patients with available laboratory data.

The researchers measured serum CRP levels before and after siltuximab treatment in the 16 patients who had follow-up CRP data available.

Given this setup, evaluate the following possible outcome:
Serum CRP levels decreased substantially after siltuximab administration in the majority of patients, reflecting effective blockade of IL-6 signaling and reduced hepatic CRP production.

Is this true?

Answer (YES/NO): YES